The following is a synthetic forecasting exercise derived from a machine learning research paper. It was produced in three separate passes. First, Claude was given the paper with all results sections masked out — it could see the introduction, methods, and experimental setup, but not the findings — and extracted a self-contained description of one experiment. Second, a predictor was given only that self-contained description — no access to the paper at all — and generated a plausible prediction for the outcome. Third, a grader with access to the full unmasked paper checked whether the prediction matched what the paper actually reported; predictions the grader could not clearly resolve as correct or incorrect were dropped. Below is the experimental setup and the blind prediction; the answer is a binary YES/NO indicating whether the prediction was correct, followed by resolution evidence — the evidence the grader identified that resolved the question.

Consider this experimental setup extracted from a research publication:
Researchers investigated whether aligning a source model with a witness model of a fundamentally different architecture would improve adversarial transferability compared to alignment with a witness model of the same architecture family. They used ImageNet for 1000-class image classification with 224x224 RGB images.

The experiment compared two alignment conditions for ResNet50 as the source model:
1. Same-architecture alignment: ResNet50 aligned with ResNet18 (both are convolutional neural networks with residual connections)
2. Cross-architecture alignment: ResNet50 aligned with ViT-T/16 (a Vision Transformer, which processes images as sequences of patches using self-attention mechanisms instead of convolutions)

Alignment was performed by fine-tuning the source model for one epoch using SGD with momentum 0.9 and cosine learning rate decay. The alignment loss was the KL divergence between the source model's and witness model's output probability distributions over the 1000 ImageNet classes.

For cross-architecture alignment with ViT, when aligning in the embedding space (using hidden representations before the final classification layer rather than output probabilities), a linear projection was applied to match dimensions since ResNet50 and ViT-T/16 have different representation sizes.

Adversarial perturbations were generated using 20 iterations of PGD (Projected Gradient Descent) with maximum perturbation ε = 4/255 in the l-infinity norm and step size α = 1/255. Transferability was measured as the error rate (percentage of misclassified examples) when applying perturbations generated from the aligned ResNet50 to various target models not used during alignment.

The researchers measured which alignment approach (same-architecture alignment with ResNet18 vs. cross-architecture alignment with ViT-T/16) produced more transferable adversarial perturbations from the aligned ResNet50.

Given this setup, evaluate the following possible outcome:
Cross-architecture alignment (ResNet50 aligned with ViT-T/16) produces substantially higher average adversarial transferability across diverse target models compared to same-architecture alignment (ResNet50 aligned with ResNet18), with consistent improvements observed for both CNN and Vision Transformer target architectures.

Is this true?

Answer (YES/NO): NO